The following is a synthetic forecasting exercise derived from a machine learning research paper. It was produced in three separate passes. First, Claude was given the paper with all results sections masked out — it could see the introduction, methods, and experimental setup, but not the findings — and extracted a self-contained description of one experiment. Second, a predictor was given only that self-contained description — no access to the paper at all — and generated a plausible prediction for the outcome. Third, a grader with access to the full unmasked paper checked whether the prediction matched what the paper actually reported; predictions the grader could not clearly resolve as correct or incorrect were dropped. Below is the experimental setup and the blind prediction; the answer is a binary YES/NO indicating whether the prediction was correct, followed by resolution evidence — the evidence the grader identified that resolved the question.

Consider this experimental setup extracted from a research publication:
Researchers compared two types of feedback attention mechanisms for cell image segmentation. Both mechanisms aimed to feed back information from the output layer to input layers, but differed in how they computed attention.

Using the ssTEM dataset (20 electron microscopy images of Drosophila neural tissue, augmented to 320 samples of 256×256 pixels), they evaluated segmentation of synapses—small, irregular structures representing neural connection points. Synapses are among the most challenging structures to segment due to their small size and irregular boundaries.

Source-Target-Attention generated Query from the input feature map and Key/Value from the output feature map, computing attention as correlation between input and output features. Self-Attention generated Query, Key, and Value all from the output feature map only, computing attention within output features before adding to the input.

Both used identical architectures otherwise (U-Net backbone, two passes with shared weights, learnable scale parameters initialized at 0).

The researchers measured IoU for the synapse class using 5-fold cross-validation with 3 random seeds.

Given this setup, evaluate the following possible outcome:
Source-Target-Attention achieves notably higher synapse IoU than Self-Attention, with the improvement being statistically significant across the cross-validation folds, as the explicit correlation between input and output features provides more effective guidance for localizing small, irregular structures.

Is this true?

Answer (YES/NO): NO